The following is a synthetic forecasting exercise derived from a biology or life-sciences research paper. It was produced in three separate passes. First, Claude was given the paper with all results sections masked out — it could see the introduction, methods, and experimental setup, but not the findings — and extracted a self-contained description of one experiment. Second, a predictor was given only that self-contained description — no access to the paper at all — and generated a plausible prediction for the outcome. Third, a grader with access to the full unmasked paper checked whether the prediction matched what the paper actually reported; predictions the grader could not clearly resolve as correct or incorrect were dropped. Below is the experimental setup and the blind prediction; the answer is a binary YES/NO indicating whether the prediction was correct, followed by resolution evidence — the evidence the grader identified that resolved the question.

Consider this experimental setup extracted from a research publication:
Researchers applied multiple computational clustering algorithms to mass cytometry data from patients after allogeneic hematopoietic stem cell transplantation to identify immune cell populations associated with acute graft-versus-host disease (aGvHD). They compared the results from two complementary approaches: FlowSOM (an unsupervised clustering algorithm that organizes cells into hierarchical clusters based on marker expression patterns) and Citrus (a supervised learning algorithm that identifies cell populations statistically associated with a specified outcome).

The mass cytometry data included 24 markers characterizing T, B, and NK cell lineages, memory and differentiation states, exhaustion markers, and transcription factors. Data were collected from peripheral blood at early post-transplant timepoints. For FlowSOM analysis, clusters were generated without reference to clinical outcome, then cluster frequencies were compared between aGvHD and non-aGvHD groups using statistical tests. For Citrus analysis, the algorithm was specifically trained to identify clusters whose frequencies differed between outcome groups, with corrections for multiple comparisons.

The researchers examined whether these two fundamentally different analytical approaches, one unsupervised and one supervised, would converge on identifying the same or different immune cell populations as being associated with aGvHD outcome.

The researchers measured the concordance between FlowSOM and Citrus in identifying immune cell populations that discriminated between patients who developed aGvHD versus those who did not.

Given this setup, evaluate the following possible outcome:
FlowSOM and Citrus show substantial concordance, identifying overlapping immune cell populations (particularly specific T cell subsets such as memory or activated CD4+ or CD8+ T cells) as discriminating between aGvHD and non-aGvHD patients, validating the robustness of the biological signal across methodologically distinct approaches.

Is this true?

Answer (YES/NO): YES